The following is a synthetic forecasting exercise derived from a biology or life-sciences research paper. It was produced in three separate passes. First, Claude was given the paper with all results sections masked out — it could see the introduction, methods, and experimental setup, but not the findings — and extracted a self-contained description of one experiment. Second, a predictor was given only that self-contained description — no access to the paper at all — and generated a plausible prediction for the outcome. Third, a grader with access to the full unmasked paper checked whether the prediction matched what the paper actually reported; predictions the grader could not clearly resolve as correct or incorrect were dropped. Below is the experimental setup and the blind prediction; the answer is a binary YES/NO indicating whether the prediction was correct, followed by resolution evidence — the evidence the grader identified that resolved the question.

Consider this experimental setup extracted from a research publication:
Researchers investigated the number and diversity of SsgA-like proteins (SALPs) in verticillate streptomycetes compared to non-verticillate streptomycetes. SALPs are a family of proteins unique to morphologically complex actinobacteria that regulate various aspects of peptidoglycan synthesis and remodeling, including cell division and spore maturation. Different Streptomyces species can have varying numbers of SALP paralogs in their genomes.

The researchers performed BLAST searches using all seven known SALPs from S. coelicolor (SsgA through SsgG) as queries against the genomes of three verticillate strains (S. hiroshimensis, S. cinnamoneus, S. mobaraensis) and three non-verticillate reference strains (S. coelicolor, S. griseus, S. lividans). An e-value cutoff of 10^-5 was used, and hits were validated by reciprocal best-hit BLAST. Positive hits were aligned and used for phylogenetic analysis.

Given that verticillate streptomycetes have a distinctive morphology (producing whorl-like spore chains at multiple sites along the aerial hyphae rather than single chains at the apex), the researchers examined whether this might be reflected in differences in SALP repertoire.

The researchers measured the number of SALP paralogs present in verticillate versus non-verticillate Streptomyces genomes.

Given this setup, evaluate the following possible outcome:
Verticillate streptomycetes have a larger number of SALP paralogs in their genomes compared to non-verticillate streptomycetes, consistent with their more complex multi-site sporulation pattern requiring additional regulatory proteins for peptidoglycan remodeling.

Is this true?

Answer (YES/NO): NO